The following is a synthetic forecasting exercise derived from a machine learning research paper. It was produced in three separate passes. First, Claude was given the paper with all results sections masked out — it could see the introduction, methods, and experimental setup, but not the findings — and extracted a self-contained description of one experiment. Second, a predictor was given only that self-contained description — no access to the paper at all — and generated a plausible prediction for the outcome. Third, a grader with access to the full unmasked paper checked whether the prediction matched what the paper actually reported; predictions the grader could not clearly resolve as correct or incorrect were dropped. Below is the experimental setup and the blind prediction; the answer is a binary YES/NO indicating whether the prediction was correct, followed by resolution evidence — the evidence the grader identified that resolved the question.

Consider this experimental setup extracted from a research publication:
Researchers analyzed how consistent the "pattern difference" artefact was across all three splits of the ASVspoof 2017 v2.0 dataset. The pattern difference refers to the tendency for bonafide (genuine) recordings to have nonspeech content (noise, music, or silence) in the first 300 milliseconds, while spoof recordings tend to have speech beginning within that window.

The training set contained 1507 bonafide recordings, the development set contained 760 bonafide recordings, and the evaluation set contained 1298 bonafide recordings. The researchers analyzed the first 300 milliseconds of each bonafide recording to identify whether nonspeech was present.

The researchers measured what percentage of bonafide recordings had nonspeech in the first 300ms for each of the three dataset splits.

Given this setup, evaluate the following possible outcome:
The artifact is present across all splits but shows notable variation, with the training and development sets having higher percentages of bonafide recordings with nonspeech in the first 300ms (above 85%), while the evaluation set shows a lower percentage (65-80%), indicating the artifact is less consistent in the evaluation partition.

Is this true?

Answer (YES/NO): NO